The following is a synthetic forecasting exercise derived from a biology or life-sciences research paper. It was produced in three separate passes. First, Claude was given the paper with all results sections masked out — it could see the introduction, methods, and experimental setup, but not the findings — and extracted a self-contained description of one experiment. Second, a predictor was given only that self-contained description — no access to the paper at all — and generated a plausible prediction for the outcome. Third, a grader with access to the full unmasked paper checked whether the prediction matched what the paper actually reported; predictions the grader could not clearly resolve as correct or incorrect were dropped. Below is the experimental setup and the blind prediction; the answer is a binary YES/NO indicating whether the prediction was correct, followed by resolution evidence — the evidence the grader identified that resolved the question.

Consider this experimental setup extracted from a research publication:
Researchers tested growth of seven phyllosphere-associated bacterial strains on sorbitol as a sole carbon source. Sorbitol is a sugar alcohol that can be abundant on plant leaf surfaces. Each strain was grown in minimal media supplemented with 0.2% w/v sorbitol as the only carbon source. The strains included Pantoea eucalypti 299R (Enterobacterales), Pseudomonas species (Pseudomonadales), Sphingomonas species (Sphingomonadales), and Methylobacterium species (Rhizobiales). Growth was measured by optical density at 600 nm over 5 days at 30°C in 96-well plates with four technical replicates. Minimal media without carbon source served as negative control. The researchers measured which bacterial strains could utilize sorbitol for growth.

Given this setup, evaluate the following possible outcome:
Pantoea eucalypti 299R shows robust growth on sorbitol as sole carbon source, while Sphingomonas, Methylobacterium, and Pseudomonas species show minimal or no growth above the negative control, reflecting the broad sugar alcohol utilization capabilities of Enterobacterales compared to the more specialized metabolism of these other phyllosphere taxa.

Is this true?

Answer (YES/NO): NO